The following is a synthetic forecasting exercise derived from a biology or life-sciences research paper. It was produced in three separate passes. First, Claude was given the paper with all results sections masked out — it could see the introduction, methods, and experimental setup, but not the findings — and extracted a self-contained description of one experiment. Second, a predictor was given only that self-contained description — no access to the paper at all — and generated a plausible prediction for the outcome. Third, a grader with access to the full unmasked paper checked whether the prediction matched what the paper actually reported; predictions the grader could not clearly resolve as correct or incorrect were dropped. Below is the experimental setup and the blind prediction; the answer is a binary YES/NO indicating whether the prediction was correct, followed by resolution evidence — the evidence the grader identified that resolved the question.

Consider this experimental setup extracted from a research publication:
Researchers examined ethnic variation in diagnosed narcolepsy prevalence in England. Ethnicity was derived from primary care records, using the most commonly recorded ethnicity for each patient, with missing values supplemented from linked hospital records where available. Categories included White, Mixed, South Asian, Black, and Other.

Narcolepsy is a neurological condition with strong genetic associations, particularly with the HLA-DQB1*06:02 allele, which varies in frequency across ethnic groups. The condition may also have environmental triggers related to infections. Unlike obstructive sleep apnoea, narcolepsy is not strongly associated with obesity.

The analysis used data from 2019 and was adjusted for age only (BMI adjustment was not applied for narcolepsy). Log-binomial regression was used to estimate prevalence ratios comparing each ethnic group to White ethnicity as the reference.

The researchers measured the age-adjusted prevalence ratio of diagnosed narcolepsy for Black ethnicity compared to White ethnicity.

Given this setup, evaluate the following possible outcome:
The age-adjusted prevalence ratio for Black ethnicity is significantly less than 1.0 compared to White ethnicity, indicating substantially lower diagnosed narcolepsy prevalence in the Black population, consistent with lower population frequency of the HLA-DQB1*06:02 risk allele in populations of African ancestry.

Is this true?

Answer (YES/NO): NO